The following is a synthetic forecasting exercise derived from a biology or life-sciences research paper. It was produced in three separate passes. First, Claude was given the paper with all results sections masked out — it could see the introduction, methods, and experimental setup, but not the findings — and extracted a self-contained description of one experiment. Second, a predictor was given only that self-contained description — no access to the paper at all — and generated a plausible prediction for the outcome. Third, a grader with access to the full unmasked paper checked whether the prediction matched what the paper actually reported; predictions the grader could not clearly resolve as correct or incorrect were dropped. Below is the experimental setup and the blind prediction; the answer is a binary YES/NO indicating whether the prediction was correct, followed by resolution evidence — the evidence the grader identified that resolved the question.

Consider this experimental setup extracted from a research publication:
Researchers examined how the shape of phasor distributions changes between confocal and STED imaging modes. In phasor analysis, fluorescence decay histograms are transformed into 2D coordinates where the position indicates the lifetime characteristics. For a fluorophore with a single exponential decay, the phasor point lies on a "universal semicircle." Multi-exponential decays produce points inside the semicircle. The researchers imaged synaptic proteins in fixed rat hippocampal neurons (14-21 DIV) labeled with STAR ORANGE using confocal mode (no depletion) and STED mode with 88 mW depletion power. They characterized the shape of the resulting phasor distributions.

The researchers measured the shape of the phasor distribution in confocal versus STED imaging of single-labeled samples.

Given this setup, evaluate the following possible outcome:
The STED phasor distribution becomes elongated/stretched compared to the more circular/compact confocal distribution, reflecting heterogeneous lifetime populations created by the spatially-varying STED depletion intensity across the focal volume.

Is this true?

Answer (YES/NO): YES